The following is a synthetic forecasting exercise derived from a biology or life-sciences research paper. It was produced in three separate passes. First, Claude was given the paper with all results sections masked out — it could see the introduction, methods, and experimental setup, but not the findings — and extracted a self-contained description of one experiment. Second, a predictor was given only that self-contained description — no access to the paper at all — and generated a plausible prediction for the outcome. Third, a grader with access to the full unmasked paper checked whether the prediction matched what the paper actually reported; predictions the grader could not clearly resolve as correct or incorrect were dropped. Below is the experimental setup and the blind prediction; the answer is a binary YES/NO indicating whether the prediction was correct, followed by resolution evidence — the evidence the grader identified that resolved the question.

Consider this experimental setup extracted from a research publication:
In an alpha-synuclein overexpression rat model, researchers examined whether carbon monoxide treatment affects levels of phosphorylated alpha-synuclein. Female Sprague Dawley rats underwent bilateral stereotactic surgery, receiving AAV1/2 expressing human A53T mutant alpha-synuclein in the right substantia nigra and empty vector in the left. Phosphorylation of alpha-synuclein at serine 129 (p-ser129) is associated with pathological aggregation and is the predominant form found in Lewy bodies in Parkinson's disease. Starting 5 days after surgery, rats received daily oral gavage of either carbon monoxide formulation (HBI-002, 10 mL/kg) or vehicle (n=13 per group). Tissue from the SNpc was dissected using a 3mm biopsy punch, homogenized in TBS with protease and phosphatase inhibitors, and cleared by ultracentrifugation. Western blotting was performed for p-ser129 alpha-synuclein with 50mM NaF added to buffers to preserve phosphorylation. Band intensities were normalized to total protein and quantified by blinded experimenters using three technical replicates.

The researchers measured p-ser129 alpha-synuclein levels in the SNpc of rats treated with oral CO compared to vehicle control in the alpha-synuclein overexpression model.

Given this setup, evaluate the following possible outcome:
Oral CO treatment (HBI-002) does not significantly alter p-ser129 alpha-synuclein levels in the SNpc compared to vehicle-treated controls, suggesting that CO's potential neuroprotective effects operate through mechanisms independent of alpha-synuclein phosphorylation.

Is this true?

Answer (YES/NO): NO